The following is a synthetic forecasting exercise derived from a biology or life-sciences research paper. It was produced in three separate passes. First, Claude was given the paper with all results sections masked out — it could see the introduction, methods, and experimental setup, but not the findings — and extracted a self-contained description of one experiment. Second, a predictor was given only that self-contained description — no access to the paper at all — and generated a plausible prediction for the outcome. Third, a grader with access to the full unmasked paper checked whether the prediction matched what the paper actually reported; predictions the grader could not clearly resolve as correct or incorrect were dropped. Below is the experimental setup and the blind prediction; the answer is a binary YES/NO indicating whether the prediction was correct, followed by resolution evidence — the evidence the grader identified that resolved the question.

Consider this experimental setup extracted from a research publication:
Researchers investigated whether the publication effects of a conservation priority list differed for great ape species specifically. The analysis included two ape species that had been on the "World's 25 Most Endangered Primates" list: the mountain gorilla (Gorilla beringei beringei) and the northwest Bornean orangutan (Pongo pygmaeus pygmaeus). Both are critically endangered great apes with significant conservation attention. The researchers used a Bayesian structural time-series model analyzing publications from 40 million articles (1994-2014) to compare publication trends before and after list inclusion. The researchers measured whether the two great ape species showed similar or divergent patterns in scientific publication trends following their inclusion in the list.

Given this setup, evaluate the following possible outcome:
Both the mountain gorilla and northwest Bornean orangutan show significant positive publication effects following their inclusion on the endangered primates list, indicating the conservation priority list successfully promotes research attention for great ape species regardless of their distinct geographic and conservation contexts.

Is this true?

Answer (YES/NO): NO